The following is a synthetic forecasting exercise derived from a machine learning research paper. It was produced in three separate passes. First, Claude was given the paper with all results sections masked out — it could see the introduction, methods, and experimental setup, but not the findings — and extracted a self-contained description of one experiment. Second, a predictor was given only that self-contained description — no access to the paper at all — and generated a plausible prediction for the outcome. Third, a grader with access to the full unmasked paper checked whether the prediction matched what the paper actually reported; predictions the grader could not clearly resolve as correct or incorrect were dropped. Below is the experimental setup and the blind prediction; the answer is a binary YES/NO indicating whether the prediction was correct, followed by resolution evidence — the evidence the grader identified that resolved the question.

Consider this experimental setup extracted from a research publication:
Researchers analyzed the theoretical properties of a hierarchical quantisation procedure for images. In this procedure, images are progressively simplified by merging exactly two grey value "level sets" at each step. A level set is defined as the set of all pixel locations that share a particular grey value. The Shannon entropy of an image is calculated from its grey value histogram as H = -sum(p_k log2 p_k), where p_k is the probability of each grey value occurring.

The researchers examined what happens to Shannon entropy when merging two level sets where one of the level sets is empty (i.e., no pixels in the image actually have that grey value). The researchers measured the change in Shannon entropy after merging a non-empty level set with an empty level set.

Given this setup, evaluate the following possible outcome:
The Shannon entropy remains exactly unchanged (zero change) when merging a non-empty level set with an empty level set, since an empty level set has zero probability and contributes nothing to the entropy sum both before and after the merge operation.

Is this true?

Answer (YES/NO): YES